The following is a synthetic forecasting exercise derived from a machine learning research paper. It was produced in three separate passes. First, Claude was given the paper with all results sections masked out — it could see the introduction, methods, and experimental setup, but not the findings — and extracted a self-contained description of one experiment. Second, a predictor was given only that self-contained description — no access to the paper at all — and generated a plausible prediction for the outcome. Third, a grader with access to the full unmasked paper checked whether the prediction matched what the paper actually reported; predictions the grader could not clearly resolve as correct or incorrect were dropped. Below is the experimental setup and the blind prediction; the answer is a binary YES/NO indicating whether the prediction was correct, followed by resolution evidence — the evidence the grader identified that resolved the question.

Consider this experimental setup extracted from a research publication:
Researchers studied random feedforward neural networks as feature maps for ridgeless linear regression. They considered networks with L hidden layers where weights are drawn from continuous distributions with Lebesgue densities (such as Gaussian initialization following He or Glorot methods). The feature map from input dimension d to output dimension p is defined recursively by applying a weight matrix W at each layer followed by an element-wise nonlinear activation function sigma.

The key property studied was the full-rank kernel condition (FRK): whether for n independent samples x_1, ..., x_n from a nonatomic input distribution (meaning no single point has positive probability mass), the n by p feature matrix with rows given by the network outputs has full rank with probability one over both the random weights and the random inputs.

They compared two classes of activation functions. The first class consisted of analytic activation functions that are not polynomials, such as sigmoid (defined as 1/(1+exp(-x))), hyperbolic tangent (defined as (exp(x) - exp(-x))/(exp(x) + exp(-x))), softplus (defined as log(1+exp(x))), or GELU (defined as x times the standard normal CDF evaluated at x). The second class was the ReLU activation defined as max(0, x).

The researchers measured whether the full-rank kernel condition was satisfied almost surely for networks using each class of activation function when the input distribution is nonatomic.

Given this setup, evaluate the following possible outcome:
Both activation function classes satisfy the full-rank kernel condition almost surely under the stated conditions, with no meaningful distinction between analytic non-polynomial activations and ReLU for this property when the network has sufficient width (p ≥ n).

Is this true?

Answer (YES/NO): NO